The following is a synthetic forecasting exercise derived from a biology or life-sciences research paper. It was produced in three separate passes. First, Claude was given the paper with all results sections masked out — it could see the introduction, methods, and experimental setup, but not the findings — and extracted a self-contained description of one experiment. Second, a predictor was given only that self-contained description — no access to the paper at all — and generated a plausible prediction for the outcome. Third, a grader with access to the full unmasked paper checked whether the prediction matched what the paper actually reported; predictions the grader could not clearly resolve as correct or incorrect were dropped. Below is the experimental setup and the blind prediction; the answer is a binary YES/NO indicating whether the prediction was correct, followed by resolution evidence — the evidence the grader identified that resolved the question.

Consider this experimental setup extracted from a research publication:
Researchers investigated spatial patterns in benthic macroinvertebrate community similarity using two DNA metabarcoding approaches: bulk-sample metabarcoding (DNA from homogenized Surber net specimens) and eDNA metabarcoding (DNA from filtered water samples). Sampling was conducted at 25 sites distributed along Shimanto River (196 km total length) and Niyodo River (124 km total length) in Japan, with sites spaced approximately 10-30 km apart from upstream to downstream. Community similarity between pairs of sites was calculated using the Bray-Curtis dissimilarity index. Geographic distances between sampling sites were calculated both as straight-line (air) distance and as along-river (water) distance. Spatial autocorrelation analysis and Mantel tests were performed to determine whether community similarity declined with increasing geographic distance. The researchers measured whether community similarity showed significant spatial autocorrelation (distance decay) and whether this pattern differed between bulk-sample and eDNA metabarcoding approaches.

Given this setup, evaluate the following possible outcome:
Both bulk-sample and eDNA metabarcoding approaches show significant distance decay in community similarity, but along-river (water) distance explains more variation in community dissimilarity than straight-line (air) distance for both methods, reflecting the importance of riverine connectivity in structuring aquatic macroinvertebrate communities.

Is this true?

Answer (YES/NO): NO